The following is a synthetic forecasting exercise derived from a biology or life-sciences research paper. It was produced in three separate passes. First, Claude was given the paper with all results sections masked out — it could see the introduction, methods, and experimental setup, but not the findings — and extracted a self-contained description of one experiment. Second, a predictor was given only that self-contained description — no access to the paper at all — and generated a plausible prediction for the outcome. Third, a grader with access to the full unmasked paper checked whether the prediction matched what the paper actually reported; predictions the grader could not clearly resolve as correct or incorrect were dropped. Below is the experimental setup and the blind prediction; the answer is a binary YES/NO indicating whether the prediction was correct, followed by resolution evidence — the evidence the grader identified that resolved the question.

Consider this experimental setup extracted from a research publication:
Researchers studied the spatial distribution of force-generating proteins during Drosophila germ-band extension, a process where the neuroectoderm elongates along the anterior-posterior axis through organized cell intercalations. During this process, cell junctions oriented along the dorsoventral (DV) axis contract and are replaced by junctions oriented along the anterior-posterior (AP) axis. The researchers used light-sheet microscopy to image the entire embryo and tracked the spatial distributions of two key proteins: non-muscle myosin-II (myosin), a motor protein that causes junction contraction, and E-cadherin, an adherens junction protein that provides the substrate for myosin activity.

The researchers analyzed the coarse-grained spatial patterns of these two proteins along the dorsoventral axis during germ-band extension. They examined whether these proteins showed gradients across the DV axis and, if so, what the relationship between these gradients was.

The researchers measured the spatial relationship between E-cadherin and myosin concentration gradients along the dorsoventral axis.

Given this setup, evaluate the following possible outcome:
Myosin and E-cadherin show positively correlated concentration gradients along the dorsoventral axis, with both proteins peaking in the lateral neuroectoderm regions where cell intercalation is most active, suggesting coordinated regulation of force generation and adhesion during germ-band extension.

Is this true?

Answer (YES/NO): NO